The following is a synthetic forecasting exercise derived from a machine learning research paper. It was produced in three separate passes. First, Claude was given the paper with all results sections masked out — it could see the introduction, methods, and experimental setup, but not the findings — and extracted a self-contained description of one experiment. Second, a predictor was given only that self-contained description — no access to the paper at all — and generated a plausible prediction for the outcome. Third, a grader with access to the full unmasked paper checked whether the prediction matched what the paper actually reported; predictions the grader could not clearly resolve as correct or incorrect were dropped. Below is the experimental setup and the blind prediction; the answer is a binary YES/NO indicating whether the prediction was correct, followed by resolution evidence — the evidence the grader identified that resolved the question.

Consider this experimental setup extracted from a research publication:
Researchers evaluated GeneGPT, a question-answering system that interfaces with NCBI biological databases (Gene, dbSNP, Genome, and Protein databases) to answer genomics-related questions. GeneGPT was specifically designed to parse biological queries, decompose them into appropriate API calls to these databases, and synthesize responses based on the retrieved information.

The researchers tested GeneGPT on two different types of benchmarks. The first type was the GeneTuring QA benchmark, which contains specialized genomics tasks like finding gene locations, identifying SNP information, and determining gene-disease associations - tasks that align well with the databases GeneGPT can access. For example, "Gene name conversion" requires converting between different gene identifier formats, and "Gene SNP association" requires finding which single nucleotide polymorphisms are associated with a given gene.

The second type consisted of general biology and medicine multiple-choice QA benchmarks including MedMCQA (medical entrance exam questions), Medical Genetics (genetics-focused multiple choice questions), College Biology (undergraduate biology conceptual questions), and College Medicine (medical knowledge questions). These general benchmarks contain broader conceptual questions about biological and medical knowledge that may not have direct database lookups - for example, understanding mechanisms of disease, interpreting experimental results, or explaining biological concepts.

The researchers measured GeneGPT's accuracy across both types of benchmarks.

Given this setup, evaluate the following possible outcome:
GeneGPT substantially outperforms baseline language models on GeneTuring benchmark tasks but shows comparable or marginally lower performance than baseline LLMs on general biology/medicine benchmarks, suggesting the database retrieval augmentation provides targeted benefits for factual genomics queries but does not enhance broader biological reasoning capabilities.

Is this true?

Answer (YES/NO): NO